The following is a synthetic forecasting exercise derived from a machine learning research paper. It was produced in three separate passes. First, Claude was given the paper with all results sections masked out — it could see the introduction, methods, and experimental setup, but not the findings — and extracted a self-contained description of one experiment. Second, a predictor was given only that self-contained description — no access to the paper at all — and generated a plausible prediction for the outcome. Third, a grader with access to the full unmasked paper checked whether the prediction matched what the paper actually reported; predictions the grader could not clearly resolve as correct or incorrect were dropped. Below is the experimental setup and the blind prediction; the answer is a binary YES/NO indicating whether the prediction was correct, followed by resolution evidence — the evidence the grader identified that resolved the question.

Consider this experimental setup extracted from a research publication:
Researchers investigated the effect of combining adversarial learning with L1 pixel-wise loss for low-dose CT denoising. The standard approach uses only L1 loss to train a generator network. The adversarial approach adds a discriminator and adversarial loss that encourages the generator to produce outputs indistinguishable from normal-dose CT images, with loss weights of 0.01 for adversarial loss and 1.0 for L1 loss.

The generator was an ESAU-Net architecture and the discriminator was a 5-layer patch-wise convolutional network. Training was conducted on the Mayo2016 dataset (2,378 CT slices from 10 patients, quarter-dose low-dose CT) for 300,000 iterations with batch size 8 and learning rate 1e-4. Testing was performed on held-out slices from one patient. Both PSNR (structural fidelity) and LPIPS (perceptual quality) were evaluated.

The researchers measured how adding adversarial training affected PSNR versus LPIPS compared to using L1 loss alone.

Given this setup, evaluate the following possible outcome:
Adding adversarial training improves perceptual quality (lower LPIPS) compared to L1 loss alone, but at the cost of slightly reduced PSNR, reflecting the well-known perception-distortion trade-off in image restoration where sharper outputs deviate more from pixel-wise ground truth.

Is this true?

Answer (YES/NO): YES